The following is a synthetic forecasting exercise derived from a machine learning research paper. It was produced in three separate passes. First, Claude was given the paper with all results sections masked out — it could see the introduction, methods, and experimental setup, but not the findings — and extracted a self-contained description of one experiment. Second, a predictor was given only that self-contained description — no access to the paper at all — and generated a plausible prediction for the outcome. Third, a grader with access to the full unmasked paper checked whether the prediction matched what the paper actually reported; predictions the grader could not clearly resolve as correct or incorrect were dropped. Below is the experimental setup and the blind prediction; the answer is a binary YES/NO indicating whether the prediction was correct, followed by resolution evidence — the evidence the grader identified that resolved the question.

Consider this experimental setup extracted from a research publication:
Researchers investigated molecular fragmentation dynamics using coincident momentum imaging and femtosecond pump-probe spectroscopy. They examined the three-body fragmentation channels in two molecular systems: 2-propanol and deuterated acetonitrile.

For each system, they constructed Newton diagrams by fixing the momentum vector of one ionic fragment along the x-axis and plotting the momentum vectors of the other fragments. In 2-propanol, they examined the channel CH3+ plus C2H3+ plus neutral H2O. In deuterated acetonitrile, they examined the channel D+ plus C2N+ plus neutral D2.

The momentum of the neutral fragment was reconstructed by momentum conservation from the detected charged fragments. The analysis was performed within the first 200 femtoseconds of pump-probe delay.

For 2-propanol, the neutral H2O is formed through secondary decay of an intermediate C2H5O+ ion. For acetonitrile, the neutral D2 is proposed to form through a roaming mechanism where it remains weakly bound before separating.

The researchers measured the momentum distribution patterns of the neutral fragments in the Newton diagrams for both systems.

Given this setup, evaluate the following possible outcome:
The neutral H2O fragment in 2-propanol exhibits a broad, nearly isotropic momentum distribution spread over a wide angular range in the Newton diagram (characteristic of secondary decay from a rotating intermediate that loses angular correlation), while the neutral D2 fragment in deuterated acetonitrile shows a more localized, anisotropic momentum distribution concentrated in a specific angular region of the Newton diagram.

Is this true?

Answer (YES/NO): NO